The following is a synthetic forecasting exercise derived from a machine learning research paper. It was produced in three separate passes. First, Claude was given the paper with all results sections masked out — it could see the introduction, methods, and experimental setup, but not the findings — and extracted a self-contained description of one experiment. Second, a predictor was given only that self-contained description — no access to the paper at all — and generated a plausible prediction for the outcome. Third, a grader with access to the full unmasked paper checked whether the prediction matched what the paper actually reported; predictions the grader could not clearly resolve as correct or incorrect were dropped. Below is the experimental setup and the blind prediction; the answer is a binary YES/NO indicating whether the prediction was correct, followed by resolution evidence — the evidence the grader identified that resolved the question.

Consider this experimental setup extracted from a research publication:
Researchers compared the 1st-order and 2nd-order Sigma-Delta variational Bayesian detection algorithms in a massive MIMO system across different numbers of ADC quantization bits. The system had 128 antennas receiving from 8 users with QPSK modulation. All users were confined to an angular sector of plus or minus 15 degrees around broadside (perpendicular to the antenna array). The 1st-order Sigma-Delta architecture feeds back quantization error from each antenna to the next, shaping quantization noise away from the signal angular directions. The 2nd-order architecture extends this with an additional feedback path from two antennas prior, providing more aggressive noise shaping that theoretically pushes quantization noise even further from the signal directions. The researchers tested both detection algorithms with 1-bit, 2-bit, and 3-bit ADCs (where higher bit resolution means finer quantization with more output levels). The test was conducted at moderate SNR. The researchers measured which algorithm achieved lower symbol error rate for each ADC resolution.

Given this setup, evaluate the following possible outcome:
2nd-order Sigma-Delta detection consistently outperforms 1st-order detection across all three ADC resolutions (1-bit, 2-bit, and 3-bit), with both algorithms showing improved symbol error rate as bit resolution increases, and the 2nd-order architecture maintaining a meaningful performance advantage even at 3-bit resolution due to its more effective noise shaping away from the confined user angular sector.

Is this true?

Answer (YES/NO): NO